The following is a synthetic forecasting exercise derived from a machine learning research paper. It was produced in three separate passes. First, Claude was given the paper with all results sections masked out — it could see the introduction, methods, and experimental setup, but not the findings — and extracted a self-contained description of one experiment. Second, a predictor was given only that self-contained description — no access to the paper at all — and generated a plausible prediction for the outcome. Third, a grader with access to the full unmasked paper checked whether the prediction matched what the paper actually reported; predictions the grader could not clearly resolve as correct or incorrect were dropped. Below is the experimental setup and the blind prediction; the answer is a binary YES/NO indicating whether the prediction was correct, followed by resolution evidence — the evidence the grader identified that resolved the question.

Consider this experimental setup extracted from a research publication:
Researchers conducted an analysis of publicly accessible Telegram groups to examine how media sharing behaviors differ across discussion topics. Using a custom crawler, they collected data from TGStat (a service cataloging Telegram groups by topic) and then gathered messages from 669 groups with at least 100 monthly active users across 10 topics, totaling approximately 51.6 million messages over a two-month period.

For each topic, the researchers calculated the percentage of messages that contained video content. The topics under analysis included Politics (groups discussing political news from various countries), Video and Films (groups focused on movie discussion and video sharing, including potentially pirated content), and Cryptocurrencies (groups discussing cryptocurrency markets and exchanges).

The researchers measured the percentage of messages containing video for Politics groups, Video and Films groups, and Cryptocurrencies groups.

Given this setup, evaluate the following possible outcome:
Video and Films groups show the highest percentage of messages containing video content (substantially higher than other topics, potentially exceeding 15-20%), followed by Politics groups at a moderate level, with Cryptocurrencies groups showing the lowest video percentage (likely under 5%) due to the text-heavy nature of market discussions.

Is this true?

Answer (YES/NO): NO